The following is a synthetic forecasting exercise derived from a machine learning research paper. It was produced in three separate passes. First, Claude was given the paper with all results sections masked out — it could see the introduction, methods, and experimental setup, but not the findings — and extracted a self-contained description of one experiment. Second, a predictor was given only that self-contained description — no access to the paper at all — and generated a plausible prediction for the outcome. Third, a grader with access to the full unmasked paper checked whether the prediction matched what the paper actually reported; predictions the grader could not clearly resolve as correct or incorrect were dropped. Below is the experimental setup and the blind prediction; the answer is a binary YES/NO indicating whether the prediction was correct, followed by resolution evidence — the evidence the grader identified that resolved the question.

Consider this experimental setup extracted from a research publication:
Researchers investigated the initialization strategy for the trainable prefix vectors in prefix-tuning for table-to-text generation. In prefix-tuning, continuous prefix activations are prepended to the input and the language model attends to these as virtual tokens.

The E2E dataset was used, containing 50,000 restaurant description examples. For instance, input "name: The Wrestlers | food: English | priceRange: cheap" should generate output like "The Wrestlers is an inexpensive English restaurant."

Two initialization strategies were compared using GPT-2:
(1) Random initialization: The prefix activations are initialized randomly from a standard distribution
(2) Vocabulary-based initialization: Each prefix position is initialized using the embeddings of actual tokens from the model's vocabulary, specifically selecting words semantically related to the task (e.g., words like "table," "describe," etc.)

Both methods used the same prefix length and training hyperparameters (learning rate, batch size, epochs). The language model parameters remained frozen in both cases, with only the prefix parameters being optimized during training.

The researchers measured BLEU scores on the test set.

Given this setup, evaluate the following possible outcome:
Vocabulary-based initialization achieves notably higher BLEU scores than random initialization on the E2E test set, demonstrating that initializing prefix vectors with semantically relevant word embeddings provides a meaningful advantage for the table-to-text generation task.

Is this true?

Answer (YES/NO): NO